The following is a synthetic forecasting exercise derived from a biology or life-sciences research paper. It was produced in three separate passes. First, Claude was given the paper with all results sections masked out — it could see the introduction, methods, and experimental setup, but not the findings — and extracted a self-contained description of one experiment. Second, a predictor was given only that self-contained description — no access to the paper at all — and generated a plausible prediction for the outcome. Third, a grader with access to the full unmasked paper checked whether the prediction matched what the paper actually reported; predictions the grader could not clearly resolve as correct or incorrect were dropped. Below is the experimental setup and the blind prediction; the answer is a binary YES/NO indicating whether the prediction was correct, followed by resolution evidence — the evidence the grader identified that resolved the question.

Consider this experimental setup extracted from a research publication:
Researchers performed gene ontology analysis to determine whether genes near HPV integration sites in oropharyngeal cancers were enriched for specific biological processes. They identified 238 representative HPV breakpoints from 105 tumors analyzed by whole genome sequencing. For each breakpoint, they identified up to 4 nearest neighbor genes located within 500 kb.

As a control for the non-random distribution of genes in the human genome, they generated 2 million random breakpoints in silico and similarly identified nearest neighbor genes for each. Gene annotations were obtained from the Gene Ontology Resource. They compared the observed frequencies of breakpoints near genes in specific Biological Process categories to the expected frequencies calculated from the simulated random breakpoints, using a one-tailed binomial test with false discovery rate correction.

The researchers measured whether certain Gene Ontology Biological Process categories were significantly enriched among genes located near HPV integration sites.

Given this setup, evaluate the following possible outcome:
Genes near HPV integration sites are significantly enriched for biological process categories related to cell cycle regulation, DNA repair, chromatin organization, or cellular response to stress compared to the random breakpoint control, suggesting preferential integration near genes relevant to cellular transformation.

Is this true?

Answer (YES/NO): NO